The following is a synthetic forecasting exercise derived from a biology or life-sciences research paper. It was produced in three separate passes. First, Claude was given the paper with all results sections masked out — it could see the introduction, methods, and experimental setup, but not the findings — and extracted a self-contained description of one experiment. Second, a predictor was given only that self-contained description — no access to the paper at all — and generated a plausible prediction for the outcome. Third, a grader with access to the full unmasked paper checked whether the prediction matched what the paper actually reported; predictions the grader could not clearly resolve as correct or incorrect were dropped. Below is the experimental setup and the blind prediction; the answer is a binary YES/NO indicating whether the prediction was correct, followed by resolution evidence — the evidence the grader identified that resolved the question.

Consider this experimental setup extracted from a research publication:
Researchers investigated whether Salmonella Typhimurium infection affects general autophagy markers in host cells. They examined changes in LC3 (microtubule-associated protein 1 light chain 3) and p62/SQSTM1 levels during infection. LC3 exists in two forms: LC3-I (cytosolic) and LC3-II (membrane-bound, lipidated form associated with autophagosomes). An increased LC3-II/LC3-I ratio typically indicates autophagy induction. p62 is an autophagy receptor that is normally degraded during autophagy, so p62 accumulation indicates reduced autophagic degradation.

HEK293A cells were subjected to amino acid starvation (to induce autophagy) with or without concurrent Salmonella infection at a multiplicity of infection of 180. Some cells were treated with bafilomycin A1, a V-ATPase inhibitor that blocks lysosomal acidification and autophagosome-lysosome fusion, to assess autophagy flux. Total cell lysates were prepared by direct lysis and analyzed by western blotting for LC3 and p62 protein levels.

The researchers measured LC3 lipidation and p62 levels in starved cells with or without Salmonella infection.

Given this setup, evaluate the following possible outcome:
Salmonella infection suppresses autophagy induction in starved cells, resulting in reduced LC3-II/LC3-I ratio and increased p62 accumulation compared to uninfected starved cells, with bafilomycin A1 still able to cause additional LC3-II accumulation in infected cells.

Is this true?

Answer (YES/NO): NO